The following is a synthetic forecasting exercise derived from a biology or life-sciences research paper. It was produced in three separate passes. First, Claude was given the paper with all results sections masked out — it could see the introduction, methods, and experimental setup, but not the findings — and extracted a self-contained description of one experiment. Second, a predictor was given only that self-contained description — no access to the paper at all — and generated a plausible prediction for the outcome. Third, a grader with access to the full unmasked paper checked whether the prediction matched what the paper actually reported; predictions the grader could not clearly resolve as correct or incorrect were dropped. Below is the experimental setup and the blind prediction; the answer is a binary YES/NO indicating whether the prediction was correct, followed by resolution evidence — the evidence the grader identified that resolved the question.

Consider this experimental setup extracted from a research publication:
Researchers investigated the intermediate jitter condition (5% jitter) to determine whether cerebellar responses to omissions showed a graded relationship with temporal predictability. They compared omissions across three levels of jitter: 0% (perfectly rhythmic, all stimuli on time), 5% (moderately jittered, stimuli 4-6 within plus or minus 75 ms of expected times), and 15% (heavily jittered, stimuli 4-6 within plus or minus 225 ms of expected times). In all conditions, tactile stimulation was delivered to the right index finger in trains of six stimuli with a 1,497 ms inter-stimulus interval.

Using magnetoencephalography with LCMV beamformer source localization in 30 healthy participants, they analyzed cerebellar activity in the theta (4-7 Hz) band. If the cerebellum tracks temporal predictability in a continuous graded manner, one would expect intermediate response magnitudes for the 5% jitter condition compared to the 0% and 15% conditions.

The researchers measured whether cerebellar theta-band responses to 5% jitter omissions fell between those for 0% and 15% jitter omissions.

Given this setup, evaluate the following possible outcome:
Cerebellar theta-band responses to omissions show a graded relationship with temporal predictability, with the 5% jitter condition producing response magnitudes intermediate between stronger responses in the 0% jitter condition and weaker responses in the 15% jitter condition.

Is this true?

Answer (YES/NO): NO